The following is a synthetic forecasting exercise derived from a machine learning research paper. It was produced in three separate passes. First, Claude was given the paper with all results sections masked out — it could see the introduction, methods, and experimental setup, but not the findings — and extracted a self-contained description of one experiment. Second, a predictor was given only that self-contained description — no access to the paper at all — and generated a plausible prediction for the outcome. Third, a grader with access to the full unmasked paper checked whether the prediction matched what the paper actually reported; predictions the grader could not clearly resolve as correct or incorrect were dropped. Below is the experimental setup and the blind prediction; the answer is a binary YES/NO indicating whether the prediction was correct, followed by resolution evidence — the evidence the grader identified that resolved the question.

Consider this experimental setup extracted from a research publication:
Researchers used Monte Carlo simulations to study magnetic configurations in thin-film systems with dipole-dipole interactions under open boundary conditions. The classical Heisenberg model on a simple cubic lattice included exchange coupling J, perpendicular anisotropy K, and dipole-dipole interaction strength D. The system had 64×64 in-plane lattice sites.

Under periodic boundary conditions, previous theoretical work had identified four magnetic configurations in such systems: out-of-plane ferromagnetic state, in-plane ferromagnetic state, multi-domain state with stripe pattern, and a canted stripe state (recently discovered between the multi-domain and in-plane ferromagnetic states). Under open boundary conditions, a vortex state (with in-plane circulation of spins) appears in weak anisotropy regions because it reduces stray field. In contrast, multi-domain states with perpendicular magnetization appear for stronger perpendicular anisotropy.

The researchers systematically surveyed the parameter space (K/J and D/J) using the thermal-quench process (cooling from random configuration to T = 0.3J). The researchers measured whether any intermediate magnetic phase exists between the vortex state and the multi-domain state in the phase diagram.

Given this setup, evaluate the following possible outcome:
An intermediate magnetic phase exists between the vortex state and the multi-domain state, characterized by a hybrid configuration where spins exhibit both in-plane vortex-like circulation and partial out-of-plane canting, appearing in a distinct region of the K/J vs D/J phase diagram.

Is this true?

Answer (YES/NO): YES